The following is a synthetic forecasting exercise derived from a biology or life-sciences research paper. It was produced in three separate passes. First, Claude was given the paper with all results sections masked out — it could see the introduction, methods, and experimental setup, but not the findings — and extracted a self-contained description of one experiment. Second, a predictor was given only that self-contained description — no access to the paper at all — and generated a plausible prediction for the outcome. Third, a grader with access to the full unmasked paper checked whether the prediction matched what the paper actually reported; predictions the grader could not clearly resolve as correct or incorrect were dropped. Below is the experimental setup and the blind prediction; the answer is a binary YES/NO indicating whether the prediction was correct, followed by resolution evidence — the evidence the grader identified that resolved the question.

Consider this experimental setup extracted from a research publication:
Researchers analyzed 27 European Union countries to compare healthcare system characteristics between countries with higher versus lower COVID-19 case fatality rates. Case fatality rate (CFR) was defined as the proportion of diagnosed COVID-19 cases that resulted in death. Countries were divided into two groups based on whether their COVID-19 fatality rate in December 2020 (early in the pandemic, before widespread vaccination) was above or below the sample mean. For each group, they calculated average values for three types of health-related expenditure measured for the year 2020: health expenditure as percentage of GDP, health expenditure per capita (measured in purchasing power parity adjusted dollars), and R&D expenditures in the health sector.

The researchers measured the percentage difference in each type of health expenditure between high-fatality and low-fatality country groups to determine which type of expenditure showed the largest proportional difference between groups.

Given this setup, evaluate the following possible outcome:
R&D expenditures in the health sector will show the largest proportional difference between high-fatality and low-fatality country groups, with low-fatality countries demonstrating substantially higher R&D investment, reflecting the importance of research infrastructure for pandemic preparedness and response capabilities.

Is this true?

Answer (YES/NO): NO